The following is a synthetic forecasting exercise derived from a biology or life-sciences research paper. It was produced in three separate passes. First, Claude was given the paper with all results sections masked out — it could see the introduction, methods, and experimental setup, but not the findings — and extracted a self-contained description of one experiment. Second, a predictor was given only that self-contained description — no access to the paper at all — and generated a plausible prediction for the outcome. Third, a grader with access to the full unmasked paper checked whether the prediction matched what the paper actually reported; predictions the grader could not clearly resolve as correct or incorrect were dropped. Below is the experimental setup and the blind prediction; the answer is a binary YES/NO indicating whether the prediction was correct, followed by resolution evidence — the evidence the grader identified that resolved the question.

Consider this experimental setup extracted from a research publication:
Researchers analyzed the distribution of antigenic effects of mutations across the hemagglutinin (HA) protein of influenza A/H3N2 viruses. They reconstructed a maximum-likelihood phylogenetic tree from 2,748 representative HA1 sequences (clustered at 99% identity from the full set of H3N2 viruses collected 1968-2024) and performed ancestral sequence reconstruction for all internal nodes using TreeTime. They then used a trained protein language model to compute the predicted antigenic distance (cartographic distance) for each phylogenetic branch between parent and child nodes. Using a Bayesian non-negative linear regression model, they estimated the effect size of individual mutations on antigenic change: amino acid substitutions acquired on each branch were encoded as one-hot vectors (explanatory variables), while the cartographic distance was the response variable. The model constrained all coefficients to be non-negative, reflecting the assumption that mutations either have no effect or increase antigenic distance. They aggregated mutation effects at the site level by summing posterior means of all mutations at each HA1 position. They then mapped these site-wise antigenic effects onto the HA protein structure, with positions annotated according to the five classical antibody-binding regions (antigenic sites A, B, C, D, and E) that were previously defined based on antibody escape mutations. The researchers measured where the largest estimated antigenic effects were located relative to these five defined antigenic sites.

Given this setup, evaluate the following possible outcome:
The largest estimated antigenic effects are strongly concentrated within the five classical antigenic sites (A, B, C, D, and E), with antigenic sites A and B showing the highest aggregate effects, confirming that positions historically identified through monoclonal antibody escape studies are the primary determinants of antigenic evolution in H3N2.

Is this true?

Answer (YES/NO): YES